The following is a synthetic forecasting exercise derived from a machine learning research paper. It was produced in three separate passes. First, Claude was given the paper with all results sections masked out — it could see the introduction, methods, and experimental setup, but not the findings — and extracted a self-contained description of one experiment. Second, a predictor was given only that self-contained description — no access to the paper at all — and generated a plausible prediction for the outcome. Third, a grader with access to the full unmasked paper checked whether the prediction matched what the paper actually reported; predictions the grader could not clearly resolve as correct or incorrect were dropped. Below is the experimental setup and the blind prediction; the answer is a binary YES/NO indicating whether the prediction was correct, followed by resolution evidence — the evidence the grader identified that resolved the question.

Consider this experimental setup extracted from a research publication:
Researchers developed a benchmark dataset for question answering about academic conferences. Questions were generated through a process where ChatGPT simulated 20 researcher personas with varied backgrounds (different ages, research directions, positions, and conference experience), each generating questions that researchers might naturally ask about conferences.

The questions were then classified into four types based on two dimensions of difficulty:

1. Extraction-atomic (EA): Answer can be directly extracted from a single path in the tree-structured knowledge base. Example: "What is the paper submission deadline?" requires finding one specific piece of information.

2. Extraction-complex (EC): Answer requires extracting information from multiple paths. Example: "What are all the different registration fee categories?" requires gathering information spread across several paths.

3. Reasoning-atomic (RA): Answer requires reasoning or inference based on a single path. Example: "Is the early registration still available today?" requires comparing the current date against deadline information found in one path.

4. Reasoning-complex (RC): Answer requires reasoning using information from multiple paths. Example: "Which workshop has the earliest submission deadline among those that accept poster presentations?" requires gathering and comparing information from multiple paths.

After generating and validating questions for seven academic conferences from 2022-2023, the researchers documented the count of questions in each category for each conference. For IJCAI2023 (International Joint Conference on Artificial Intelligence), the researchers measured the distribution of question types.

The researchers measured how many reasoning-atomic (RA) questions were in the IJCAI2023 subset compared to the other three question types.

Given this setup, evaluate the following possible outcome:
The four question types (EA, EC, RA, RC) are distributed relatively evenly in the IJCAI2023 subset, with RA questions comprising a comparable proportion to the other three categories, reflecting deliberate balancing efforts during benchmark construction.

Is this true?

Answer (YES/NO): NO